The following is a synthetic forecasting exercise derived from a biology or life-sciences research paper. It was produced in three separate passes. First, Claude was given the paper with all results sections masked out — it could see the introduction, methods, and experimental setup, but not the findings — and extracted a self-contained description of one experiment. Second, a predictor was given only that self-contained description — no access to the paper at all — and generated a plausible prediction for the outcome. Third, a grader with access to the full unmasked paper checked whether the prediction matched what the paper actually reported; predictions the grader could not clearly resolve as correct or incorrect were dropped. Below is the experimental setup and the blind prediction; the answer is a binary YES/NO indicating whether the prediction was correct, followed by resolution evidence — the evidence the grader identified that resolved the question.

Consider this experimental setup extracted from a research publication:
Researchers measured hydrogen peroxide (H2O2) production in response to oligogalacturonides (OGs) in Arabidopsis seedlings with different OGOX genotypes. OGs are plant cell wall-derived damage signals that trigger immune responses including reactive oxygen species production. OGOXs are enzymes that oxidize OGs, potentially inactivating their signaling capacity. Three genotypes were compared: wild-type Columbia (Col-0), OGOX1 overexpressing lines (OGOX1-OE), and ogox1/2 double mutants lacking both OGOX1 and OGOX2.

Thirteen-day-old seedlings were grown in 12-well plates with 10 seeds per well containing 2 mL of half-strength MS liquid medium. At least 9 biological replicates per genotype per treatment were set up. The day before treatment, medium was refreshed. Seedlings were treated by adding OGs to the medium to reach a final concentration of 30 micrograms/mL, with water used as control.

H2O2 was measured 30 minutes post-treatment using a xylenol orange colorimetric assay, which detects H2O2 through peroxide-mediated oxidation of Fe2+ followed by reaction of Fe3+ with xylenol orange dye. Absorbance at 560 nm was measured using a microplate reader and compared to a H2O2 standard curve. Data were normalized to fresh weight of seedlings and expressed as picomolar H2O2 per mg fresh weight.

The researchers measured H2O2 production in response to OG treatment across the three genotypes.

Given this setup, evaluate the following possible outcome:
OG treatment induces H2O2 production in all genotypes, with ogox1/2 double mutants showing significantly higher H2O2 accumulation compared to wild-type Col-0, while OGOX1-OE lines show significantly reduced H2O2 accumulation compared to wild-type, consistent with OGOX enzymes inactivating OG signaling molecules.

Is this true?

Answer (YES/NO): NO